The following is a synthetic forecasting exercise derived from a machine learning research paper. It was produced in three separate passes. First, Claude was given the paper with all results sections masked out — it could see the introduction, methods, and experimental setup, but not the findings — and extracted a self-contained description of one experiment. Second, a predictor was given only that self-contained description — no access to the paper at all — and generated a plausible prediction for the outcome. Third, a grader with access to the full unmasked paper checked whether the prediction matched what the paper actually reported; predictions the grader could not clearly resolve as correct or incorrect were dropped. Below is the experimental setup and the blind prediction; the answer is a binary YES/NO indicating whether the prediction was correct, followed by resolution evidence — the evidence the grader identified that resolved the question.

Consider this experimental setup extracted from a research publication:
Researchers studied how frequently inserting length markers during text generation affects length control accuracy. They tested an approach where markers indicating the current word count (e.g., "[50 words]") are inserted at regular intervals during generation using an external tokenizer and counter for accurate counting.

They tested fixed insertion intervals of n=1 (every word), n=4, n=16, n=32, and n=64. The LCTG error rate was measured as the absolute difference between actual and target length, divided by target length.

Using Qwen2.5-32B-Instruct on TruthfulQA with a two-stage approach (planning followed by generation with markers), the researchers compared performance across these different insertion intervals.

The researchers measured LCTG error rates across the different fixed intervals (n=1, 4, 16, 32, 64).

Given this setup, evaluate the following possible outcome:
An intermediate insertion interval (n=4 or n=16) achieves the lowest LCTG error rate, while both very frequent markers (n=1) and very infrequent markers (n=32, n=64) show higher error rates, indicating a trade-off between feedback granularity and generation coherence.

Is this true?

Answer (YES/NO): NO